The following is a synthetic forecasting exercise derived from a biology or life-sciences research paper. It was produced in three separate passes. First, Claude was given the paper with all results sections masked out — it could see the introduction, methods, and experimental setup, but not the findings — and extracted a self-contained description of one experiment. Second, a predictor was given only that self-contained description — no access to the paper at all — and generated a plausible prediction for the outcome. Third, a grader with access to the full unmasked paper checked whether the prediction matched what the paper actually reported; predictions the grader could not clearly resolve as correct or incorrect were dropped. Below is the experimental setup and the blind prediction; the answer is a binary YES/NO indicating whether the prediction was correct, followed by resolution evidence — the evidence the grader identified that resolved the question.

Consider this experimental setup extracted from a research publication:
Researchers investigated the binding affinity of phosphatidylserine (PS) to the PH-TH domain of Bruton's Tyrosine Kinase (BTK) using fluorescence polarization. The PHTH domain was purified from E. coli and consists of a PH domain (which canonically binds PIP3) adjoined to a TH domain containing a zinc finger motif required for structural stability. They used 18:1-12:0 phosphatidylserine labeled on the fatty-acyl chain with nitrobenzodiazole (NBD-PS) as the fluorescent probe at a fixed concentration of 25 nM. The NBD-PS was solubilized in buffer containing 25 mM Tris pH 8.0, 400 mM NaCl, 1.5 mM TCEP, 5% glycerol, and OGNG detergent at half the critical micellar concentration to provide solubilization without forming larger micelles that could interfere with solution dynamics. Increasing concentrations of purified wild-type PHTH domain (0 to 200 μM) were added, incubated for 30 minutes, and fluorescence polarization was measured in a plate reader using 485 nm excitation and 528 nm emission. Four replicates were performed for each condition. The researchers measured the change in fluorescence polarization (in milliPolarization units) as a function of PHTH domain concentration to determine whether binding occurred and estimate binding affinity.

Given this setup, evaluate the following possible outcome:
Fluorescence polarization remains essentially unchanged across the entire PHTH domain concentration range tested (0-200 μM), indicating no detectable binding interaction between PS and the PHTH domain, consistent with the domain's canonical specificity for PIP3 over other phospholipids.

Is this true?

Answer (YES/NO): NO